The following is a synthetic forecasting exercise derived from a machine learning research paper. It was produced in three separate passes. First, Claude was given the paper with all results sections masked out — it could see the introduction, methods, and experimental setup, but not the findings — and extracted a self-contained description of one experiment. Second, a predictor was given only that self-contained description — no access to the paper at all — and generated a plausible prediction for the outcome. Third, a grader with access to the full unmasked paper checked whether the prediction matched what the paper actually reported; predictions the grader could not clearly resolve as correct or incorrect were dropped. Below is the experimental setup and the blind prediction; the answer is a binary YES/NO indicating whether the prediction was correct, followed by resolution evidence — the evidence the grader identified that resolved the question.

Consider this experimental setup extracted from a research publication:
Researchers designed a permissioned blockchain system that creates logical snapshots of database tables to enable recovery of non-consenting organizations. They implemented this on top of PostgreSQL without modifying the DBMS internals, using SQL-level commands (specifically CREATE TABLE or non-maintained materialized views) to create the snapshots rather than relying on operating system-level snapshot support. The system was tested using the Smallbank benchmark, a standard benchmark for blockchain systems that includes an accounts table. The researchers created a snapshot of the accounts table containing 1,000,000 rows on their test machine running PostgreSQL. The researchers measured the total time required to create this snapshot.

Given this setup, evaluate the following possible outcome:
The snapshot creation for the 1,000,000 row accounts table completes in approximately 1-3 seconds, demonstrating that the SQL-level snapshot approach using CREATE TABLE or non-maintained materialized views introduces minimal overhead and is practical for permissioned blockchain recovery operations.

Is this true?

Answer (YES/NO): NO